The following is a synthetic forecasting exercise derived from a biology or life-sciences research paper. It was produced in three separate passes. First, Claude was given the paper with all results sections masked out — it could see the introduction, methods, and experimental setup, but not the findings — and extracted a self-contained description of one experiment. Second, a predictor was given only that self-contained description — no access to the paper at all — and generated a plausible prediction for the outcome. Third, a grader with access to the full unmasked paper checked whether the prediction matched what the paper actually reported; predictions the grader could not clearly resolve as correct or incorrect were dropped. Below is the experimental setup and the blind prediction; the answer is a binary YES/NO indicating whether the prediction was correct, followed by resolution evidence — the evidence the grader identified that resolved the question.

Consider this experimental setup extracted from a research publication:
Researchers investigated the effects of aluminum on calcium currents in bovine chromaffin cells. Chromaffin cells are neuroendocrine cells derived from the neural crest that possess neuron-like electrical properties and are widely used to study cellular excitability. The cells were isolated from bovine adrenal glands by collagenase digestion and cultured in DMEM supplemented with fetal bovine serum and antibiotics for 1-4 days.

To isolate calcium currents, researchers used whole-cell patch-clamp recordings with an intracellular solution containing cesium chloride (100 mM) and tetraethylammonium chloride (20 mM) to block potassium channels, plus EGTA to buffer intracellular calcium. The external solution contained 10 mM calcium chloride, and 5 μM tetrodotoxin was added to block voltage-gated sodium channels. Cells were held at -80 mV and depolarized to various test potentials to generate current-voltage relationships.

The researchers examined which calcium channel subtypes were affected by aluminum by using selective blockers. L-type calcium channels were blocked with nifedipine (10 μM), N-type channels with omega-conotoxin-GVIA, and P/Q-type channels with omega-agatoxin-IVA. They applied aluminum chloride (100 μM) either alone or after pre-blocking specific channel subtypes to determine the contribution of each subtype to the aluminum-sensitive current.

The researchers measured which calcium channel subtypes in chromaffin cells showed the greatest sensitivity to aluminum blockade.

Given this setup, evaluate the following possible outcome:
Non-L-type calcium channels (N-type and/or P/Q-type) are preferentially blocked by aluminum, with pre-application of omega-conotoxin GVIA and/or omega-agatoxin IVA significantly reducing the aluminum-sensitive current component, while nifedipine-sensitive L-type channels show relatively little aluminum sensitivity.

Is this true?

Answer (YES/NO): NO